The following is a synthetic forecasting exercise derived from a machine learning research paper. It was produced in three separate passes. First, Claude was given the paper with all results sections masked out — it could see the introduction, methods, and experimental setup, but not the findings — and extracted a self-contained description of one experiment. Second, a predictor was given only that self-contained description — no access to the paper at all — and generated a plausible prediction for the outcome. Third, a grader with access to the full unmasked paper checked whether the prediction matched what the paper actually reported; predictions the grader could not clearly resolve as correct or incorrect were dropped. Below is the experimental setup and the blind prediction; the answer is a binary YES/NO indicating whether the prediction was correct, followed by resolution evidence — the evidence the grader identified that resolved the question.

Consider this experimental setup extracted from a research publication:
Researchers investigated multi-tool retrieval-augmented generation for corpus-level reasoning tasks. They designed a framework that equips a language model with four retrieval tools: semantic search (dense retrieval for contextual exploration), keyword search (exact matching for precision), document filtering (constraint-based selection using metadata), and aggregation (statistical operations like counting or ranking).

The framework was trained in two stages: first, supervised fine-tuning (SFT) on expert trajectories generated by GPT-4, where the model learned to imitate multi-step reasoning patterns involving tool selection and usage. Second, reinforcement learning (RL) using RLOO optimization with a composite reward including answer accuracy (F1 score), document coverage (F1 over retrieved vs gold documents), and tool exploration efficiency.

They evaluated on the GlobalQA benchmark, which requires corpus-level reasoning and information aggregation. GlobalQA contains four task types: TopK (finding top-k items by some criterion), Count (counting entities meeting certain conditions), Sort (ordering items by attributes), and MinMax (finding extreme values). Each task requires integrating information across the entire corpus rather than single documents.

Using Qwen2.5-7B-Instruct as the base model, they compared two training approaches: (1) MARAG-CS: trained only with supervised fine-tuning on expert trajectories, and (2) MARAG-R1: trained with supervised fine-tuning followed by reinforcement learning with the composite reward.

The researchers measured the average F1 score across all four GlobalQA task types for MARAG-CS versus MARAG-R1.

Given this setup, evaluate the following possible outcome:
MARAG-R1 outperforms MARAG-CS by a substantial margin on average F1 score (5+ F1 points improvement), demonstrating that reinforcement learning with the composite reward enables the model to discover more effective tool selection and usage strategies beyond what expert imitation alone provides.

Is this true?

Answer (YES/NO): NO